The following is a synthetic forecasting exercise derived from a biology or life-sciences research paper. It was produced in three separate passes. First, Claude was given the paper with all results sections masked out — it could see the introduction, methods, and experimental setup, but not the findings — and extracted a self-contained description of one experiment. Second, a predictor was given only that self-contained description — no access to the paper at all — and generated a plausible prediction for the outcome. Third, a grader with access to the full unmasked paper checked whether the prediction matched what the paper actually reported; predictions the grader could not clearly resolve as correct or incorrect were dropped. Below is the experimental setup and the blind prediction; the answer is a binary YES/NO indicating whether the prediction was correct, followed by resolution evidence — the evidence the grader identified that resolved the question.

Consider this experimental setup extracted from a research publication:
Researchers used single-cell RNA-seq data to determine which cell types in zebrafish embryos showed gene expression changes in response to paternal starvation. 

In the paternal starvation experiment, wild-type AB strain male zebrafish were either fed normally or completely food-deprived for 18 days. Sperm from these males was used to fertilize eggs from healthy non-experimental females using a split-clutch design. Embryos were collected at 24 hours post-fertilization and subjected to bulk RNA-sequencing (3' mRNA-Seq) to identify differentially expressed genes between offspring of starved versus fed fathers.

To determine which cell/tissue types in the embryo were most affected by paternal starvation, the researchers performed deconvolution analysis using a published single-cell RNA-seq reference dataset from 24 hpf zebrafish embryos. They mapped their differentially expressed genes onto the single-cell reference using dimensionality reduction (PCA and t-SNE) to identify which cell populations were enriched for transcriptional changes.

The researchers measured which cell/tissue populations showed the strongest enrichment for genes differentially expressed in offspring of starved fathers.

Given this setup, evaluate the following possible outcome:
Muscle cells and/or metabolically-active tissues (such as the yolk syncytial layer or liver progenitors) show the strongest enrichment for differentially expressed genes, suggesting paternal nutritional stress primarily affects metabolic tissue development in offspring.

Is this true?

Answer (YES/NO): YES